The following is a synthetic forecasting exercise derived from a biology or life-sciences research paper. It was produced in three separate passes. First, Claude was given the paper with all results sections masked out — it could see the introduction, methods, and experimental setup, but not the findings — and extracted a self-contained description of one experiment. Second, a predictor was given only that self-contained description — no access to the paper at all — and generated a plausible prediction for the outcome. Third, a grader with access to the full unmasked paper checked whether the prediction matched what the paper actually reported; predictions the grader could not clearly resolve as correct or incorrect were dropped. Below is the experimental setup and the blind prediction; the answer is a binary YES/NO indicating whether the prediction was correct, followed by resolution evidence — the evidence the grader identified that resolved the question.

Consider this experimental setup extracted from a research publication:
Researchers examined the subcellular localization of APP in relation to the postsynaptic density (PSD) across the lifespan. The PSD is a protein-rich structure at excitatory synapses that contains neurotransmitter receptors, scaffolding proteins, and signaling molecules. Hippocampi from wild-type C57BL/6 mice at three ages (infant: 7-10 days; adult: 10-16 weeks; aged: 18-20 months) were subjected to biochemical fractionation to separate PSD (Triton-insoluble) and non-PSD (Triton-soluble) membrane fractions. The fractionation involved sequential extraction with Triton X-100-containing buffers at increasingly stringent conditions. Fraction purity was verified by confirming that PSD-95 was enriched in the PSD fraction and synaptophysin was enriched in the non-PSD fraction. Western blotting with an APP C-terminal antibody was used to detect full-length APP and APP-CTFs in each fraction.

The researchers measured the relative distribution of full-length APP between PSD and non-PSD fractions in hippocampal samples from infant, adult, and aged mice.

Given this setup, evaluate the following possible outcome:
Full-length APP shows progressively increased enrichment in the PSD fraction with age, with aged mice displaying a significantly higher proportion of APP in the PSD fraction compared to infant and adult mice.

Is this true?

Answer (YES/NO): NO